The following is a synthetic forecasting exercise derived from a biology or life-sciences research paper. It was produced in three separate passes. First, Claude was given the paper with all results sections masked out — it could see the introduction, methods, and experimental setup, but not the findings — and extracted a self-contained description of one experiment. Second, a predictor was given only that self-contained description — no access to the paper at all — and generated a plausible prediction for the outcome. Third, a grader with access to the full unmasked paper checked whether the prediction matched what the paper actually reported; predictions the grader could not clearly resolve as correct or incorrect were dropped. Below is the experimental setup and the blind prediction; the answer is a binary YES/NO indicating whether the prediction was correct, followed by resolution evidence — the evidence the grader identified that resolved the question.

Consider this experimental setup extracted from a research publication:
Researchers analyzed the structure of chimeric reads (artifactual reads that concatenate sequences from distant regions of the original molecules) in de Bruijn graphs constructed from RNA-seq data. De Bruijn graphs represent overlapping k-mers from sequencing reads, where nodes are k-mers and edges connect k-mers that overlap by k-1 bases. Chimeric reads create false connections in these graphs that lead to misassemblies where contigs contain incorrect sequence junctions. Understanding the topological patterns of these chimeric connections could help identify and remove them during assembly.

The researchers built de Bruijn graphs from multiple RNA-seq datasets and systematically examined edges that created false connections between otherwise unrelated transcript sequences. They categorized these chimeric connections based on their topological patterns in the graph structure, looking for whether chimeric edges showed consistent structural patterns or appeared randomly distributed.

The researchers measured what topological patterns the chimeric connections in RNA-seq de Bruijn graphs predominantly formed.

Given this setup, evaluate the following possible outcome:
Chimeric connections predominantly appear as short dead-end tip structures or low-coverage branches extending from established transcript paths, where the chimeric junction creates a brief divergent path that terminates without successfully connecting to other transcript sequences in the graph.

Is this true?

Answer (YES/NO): NO